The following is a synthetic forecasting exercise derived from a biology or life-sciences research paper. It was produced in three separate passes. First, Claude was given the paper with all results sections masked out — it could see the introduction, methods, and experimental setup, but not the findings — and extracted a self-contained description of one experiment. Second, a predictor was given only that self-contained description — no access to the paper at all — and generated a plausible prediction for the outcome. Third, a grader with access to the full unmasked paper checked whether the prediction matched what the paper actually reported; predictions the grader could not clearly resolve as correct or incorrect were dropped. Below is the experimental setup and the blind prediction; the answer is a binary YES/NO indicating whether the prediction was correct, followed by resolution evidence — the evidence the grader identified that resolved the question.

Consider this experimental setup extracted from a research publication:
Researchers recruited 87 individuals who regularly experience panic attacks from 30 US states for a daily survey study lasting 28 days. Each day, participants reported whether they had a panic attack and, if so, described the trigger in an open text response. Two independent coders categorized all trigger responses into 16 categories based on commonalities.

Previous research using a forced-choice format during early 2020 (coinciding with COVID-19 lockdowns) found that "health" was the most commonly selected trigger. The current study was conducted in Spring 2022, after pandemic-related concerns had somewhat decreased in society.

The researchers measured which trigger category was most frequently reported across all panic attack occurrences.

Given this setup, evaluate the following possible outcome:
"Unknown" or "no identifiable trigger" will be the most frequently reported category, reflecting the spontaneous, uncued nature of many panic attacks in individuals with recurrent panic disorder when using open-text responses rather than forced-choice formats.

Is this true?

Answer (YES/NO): NO